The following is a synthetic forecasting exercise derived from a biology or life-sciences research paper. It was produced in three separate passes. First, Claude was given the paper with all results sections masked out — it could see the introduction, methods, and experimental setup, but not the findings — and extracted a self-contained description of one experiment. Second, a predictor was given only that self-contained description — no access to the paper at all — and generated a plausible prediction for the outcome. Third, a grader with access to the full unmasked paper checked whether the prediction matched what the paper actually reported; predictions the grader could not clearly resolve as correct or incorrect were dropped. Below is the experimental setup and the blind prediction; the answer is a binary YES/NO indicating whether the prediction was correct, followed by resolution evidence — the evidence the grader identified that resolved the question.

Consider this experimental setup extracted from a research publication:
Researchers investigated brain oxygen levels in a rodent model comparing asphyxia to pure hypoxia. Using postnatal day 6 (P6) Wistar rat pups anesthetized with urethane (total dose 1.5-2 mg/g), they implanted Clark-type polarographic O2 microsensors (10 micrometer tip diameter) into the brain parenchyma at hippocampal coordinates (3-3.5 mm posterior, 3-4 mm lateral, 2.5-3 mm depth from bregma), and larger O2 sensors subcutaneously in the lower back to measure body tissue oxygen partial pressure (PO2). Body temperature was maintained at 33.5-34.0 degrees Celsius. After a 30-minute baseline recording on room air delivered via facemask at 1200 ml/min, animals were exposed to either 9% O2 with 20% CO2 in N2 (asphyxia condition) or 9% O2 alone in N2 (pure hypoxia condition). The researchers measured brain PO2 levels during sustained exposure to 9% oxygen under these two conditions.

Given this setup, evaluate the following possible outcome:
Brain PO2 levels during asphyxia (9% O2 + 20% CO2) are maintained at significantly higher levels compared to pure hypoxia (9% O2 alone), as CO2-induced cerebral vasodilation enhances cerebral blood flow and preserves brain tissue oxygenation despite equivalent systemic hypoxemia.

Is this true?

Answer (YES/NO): YES